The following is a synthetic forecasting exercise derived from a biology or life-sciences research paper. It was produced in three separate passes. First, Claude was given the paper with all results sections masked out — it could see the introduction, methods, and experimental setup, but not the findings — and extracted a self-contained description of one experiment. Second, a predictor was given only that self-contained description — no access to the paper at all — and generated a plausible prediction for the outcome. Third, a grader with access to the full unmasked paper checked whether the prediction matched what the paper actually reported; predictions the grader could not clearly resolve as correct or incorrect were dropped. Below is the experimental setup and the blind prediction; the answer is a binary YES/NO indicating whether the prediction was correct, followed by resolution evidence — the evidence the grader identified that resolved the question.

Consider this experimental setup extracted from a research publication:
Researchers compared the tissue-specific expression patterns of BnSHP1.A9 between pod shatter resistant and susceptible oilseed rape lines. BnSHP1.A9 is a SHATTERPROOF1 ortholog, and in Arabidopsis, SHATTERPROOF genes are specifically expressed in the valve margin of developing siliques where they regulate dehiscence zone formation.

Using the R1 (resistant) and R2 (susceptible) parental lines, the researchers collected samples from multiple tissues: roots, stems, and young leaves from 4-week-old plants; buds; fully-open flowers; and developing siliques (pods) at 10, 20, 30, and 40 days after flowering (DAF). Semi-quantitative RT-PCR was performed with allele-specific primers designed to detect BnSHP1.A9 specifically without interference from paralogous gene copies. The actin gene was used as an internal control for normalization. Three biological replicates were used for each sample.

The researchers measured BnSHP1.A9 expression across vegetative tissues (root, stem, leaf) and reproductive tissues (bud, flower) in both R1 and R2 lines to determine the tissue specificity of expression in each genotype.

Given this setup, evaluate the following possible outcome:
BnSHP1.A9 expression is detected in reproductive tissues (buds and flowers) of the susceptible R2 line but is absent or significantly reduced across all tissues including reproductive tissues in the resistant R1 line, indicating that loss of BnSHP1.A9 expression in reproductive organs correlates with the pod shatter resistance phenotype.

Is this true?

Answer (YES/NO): NO